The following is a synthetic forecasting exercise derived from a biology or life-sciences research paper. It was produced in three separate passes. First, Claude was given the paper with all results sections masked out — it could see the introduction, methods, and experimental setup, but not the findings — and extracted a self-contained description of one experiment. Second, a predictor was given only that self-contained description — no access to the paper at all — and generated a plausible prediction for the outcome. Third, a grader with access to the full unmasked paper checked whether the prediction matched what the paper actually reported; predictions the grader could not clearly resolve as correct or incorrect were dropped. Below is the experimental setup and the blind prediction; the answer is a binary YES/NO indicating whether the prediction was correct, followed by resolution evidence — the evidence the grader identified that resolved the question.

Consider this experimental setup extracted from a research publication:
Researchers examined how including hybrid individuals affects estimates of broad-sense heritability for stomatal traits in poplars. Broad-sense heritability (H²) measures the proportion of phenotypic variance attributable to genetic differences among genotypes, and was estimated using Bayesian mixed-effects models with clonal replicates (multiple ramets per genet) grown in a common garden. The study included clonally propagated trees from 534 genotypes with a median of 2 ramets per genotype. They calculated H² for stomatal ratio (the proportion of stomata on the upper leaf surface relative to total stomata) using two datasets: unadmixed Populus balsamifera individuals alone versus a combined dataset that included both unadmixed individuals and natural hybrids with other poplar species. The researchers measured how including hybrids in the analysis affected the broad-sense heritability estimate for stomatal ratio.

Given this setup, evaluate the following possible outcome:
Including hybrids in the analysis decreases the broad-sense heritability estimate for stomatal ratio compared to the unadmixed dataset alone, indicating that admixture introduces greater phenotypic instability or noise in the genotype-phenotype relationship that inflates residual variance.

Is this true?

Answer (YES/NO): NO